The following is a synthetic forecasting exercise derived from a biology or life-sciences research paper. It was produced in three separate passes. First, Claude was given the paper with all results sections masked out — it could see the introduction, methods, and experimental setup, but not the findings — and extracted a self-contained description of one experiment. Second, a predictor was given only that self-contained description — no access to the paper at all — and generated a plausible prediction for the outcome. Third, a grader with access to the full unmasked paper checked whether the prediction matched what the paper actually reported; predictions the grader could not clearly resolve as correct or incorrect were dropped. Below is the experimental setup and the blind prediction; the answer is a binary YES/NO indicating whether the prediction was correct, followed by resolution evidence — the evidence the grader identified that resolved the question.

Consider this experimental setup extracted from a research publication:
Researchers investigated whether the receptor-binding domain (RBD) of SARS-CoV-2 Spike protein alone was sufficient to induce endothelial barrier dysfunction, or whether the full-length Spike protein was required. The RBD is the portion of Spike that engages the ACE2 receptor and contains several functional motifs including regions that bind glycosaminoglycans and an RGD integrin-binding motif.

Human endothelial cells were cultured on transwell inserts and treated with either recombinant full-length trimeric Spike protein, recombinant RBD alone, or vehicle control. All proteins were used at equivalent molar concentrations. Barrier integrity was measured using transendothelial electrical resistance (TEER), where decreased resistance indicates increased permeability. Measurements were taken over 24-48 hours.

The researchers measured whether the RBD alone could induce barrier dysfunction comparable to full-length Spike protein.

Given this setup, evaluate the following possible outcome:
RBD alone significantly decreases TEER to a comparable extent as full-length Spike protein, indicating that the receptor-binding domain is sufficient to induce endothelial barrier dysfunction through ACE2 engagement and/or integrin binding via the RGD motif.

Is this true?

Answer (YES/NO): NO